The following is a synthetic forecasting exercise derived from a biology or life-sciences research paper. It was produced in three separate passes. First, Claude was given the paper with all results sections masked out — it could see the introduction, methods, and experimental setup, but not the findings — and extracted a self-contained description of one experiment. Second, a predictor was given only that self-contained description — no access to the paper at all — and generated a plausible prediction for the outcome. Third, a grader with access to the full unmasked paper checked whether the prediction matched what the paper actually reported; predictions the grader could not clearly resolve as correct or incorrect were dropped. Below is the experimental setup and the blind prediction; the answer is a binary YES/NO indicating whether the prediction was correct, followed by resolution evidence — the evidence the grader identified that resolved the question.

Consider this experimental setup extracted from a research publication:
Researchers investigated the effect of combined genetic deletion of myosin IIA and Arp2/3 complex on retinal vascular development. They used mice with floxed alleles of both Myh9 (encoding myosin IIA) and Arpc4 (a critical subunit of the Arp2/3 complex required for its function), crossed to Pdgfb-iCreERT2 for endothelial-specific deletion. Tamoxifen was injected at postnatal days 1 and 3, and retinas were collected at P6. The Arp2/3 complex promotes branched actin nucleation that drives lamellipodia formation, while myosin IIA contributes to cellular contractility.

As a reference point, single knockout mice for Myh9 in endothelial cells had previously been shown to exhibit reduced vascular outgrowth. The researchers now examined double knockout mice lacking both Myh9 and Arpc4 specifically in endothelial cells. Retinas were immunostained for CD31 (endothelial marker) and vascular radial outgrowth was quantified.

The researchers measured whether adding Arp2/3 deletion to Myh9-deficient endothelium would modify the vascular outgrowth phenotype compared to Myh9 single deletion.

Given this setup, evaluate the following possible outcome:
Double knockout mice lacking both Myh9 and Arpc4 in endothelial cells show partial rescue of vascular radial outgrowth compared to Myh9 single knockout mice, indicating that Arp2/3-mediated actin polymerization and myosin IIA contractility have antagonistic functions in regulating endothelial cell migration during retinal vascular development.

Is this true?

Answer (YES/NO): NO